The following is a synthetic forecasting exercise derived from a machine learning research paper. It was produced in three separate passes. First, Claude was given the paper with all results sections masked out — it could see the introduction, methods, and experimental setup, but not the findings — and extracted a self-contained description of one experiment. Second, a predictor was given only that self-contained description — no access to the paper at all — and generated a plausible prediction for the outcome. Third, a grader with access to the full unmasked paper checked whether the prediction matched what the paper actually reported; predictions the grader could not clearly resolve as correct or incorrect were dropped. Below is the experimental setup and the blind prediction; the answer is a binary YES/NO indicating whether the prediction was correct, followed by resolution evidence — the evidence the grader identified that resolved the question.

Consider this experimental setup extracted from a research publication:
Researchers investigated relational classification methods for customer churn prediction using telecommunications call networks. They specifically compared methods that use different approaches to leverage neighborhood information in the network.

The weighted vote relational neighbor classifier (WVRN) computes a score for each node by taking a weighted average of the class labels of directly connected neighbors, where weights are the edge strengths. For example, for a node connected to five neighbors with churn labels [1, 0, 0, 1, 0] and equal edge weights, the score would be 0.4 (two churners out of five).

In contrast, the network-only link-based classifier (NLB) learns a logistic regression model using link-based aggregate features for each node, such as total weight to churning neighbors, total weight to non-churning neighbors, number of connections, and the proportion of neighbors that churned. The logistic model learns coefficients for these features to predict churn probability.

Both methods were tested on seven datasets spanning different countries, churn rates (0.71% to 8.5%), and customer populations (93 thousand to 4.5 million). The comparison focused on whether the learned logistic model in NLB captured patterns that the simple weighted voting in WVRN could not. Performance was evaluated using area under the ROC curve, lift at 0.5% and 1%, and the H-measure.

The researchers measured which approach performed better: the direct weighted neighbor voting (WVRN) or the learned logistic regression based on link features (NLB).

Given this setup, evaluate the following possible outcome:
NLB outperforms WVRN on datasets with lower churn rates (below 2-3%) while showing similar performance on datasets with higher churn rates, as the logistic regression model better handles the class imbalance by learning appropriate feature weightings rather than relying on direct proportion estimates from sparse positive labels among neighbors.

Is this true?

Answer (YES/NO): NO